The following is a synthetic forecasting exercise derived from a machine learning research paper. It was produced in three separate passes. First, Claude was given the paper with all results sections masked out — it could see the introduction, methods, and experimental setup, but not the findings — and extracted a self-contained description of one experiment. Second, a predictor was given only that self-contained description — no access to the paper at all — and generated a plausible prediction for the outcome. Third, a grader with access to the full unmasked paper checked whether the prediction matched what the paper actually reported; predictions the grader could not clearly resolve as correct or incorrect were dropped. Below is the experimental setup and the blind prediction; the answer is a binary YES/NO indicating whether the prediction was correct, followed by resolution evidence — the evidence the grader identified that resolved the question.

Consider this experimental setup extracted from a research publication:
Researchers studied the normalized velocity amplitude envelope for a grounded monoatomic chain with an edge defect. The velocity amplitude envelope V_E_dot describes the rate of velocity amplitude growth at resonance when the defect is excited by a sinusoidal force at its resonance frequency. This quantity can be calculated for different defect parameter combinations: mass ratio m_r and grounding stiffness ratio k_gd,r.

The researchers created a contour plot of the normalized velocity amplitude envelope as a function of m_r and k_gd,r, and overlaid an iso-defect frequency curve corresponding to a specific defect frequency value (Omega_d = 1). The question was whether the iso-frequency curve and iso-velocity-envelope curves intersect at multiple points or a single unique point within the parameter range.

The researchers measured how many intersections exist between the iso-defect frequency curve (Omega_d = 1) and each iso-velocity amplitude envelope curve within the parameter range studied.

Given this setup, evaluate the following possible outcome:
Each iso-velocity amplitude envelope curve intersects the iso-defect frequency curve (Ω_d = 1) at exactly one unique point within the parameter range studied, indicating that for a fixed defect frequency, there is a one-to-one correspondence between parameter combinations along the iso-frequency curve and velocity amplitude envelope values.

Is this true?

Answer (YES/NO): YES